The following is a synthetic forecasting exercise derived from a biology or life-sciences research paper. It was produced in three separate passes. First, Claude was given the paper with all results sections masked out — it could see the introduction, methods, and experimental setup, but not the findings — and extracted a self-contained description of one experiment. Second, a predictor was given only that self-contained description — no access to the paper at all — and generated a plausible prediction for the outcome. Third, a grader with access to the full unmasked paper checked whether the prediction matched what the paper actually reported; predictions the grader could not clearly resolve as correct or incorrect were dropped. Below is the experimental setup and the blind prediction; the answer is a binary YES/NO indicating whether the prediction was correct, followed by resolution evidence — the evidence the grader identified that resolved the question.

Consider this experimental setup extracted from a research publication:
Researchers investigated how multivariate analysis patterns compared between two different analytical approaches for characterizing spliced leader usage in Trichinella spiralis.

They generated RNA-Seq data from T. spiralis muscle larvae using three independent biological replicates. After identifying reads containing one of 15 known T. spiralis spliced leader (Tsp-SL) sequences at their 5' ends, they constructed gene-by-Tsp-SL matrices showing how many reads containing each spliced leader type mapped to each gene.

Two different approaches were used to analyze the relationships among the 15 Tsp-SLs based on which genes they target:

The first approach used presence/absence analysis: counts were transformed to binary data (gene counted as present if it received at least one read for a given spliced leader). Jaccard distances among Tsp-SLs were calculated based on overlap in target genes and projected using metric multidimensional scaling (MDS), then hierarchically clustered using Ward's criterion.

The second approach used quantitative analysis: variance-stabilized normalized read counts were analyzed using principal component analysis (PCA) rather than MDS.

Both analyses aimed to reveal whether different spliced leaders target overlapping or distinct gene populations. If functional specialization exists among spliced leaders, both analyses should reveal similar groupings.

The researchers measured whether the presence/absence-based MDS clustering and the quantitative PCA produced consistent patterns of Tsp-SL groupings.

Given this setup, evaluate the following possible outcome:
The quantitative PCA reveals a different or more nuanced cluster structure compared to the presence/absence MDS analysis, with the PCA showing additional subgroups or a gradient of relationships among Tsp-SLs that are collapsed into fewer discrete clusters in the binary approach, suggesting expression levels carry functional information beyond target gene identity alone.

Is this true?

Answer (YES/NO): YES